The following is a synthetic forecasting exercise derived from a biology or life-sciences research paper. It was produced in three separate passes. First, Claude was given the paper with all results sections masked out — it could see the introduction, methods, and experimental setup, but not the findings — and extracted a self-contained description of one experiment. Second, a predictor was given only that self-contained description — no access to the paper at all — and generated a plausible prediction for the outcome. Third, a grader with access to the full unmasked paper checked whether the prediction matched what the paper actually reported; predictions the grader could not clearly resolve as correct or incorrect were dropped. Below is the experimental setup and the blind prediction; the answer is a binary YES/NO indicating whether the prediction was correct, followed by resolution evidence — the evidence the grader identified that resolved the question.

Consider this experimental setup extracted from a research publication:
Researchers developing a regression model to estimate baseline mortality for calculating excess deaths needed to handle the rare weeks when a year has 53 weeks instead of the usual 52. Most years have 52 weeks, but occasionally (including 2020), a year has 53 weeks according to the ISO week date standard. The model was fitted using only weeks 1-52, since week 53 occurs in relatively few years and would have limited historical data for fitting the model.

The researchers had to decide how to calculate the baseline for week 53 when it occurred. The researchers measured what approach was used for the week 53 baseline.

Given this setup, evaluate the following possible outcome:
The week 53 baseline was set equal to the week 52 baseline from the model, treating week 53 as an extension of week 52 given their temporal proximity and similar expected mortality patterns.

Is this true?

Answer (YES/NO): YES